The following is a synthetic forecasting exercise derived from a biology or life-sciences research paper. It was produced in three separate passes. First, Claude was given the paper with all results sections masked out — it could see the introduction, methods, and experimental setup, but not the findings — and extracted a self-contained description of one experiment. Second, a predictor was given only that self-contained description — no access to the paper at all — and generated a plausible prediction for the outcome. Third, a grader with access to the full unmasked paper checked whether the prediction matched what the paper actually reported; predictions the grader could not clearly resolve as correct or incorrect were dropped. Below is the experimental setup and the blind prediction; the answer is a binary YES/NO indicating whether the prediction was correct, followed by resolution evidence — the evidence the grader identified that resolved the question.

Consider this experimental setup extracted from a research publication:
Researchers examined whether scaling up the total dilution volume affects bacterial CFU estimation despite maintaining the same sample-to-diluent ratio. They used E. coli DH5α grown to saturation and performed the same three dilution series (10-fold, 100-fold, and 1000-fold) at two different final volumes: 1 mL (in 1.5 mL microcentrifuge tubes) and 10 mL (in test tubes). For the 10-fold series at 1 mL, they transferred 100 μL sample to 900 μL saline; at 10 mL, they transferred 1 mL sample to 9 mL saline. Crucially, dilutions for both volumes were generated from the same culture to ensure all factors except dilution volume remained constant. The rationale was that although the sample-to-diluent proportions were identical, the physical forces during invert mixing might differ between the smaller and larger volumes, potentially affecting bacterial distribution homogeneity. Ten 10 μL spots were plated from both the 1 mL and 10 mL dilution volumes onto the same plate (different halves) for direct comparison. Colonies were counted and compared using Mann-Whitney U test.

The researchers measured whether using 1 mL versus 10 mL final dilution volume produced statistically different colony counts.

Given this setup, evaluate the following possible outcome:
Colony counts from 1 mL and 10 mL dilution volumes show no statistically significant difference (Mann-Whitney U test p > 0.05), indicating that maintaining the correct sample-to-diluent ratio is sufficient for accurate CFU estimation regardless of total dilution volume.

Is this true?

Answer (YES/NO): NO